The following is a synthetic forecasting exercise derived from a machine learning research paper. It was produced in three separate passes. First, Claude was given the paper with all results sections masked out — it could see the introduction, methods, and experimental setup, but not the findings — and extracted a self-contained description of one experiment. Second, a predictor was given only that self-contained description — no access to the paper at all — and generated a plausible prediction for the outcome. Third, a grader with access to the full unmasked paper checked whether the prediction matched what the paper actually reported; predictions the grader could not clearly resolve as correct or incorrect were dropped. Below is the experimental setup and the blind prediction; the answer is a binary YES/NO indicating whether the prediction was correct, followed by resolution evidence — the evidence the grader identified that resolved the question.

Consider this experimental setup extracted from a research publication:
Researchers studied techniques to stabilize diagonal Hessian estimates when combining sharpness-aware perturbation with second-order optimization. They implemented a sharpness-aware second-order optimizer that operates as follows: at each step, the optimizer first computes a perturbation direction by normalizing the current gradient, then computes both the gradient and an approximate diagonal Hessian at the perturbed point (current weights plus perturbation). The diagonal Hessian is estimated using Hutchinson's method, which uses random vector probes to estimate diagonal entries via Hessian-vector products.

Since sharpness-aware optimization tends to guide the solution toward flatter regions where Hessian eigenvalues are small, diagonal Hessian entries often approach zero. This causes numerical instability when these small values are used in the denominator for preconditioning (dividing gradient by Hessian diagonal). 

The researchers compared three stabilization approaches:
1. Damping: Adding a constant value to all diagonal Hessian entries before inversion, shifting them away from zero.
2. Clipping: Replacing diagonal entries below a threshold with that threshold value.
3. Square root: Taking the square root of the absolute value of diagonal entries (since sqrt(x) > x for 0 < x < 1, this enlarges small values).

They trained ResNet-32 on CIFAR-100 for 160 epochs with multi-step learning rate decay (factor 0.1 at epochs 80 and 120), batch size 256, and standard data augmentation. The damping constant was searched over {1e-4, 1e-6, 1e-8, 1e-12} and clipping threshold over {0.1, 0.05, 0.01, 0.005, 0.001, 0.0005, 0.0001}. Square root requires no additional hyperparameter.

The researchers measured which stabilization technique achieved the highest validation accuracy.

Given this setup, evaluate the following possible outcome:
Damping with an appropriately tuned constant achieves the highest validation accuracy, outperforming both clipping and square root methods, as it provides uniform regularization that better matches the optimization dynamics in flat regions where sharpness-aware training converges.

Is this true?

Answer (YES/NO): NO